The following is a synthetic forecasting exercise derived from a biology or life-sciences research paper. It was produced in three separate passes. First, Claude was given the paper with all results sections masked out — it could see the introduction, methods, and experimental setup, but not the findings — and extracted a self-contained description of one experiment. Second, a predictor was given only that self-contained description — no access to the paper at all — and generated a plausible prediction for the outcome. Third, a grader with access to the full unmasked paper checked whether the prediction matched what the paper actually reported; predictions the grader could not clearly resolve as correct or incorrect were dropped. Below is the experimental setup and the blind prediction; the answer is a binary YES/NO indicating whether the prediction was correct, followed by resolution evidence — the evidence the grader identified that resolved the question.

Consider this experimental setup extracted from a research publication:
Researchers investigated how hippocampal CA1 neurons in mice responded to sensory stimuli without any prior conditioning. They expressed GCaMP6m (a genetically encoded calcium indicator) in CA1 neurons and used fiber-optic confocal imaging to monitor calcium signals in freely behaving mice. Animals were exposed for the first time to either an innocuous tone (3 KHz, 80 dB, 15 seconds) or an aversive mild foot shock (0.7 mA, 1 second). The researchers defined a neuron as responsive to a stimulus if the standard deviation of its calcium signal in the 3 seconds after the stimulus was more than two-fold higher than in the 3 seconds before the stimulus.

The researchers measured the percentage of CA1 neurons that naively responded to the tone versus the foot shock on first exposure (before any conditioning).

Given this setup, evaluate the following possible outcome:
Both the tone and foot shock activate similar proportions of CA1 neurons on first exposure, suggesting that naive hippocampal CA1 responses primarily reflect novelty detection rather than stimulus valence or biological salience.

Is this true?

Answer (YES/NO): NO